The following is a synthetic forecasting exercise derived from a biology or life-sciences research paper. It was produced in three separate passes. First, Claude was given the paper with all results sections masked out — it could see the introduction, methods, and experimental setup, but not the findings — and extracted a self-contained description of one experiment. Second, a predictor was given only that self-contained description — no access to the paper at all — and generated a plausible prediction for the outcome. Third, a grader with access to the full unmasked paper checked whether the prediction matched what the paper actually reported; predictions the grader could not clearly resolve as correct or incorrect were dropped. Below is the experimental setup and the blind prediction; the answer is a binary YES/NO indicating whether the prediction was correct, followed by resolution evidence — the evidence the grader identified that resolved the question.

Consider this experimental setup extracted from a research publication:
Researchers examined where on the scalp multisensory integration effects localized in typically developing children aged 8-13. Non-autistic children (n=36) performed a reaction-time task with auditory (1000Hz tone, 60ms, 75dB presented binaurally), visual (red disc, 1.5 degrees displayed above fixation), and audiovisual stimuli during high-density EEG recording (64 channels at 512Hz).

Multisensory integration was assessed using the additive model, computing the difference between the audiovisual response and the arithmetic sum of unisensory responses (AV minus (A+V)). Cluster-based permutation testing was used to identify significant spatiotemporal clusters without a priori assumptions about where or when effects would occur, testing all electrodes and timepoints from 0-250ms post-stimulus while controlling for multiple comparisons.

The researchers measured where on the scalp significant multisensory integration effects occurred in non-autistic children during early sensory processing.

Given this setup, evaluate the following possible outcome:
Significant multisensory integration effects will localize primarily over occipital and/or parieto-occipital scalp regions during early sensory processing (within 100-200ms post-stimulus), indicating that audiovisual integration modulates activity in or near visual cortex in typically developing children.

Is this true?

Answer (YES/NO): NO